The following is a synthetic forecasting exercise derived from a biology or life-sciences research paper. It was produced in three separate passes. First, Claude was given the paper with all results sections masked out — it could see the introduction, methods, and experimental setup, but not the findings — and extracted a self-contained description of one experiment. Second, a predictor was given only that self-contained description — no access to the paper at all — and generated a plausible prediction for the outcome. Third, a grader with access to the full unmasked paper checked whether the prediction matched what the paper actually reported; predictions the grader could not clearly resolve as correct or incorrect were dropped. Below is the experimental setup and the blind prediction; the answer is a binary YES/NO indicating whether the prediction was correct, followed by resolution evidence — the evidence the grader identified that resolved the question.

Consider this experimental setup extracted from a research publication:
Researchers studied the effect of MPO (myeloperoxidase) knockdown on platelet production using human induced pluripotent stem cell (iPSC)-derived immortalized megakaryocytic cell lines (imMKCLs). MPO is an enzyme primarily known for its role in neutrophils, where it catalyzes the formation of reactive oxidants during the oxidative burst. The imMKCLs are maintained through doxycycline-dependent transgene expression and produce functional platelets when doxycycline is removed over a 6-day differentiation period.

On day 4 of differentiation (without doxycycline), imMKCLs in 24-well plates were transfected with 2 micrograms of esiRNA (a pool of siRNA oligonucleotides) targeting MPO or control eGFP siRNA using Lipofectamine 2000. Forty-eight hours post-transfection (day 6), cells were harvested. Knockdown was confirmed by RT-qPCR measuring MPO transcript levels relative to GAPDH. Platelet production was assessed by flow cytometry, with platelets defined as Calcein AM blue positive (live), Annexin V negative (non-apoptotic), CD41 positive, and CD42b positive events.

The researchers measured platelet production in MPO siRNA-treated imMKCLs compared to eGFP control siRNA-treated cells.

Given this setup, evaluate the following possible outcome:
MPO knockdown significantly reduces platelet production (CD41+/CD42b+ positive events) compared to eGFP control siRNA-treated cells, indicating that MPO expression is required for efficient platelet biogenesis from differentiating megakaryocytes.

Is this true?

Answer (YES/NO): YES